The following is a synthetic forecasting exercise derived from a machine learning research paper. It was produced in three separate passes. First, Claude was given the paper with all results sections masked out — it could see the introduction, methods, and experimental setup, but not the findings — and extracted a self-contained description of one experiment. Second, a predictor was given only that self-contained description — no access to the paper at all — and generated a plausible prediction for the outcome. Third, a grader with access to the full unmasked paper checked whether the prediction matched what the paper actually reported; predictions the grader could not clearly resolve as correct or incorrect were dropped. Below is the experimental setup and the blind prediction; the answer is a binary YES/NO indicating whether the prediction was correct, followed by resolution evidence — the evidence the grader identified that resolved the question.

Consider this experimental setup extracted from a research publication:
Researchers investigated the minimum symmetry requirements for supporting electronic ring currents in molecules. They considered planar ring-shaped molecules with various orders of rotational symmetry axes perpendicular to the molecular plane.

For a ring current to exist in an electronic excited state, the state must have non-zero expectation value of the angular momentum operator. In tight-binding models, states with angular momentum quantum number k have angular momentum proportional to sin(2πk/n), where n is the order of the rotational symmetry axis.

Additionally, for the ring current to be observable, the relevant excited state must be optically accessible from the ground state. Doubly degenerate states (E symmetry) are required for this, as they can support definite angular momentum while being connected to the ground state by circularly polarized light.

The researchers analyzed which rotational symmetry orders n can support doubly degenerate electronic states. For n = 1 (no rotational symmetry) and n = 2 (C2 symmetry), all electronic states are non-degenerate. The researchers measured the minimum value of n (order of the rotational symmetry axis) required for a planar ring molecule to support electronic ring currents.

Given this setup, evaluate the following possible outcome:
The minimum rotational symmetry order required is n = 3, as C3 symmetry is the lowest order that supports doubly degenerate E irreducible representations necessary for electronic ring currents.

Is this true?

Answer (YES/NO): YES